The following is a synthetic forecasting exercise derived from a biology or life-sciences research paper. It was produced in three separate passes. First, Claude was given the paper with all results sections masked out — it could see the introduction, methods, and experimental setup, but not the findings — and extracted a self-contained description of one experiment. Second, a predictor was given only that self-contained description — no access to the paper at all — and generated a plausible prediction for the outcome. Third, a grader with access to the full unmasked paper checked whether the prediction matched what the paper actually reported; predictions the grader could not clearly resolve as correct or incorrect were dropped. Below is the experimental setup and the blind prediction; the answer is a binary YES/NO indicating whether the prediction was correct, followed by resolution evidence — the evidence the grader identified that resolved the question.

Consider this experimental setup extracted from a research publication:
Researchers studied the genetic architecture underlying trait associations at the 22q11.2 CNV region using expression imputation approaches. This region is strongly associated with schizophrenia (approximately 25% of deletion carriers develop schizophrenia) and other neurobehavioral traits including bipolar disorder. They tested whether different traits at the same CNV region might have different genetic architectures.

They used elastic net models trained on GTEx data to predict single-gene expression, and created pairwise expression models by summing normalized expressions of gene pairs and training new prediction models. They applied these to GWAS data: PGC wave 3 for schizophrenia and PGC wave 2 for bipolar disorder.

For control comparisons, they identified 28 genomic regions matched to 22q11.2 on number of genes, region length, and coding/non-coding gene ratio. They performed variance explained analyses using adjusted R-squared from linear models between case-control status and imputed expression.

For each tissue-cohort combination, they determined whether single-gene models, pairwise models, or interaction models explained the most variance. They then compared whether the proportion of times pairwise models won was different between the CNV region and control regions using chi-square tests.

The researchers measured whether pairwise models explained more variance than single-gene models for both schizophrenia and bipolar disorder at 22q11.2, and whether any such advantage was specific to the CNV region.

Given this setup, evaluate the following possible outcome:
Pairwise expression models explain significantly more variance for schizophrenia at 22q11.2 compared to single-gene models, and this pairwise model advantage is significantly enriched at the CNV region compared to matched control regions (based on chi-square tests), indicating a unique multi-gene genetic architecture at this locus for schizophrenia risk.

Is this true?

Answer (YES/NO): NO